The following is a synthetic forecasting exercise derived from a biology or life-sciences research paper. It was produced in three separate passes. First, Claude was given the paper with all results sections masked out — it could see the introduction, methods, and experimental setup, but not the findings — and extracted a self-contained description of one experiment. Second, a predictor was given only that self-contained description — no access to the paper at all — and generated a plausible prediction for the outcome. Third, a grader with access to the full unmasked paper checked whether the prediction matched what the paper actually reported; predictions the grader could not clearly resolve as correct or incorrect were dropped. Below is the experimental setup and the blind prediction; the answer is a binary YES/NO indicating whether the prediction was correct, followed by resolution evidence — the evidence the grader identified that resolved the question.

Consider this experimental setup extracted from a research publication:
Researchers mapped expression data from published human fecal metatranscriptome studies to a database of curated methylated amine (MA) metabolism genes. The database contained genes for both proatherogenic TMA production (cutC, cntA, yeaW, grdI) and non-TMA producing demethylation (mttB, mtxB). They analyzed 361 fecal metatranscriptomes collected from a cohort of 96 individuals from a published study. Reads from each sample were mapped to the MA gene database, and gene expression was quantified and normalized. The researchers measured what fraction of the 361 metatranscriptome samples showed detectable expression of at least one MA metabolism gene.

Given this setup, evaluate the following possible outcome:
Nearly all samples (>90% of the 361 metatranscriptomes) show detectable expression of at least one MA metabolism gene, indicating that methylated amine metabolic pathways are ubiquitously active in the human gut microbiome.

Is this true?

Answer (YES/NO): NO